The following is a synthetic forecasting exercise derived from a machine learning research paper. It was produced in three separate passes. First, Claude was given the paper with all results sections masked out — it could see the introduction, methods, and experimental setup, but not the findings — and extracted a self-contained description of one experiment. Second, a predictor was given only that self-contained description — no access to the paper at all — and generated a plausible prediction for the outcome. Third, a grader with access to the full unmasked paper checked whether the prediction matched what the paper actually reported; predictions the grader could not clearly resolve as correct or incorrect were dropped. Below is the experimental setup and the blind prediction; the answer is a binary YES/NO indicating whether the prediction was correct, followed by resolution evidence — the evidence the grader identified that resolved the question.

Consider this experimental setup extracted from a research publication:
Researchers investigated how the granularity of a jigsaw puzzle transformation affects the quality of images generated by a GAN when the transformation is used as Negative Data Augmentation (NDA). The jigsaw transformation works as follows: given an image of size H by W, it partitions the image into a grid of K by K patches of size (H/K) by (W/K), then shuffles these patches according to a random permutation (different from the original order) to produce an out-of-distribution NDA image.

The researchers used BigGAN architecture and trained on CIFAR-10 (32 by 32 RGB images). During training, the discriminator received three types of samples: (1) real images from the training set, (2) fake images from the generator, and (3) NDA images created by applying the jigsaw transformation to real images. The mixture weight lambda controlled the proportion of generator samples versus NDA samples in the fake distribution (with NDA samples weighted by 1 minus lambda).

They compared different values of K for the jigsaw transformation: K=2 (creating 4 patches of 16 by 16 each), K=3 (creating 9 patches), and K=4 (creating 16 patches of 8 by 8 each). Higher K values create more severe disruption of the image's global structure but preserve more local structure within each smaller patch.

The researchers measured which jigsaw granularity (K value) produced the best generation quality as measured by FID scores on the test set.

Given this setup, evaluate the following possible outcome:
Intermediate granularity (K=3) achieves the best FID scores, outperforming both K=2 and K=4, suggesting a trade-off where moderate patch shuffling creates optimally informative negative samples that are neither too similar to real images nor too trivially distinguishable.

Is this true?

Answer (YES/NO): NO